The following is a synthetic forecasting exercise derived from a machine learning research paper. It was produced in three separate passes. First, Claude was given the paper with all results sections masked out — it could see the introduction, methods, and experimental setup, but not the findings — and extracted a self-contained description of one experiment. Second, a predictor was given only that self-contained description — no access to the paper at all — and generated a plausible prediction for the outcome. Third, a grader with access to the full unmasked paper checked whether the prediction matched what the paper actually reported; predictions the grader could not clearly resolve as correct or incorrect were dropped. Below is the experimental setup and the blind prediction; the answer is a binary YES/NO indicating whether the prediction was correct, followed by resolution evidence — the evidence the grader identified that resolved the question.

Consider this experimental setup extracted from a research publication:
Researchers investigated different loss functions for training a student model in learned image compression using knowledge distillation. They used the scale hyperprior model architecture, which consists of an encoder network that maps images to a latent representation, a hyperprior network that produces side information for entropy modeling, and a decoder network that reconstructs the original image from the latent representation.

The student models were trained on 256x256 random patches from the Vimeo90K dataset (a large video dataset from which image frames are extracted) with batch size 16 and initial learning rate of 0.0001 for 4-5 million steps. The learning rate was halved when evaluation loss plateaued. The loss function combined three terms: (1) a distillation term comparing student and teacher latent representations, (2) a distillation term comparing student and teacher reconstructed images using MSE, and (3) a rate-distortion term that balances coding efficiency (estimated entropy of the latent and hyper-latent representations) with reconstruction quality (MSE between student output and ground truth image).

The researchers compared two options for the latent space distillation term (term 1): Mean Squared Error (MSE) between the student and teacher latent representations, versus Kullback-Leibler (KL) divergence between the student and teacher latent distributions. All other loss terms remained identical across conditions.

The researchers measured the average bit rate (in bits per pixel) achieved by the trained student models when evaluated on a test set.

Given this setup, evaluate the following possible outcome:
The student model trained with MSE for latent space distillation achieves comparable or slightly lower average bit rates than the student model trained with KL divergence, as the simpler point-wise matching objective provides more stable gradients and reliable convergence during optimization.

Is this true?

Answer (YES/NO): YES